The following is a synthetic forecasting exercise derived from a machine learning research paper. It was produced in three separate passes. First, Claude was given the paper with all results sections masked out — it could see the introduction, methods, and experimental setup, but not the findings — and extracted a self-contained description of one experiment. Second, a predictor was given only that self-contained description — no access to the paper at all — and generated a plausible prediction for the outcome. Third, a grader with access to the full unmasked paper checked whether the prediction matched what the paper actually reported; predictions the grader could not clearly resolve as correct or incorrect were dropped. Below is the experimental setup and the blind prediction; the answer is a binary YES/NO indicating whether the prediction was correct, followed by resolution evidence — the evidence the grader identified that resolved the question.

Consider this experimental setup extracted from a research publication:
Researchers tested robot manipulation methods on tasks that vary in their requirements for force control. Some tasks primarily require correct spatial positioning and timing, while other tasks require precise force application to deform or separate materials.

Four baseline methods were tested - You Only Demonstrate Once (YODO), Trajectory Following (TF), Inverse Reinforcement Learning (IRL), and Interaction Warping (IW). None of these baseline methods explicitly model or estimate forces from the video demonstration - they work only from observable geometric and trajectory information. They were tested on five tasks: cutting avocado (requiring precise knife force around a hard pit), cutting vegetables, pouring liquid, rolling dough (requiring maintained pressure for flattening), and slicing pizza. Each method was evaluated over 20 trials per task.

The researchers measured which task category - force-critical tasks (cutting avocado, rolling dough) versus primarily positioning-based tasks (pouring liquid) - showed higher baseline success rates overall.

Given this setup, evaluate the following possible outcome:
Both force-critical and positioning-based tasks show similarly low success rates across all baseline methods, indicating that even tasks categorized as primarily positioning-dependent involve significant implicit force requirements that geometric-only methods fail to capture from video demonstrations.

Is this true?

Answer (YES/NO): NO